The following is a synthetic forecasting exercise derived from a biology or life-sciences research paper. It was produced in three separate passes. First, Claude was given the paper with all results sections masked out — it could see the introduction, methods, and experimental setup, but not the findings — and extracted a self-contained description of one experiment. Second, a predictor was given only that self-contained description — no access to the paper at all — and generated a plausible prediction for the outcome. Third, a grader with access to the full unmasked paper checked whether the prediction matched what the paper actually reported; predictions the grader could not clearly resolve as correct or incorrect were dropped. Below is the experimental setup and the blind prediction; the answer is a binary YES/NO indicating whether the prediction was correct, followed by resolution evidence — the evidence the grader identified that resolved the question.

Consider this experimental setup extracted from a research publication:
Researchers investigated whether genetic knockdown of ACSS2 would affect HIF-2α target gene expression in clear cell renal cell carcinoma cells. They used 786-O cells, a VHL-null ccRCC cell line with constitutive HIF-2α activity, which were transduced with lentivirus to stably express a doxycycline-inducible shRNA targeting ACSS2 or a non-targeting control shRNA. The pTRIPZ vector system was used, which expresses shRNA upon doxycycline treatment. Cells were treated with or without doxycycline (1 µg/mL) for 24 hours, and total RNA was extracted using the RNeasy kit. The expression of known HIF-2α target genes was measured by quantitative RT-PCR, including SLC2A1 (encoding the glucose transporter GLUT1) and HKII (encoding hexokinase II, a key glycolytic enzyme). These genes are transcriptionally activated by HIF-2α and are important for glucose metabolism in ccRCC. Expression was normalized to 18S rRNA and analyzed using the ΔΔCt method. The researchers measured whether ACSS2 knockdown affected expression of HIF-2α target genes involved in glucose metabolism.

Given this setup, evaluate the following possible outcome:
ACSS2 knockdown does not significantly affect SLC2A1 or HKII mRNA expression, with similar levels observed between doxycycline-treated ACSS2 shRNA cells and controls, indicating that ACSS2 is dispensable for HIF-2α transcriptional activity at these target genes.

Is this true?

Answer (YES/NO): NO